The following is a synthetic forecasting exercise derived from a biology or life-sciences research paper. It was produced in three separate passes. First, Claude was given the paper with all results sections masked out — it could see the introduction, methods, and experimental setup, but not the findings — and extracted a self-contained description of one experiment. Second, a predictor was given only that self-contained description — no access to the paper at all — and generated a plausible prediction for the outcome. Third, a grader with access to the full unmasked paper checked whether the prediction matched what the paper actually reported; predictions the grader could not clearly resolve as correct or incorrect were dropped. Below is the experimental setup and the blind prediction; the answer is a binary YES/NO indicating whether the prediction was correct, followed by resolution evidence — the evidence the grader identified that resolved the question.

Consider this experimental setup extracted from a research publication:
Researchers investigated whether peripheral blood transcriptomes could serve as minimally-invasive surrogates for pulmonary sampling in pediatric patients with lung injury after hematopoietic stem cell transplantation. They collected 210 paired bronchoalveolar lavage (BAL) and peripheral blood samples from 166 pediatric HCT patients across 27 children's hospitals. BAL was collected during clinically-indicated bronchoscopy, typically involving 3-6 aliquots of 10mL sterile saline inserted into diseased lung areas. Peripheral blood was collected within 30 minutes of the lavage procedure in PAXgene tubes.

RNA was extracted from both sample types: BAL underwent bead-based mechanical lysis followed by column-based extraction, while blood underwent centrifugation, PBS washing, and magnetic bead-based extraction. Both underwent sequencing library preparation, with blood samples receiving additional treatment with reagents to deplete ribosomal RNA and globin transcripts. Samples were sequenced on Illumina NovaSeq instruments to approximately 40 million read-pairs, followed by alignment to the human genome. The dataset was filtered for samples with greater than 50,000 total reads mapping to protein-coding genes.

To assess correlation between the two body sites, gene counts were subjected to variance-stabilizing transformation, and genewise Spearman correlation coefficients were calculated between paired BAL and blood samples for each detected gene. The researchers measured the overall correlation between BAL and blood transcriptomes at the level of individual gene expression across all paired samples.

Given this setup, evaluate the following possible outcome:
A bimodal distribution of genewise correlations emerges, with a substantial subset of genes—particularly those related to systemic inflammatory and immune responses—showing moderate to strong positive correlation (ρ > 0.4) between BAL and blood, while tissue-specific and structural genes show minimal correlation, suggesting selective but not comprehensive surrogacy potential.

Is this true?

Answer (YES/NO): NO